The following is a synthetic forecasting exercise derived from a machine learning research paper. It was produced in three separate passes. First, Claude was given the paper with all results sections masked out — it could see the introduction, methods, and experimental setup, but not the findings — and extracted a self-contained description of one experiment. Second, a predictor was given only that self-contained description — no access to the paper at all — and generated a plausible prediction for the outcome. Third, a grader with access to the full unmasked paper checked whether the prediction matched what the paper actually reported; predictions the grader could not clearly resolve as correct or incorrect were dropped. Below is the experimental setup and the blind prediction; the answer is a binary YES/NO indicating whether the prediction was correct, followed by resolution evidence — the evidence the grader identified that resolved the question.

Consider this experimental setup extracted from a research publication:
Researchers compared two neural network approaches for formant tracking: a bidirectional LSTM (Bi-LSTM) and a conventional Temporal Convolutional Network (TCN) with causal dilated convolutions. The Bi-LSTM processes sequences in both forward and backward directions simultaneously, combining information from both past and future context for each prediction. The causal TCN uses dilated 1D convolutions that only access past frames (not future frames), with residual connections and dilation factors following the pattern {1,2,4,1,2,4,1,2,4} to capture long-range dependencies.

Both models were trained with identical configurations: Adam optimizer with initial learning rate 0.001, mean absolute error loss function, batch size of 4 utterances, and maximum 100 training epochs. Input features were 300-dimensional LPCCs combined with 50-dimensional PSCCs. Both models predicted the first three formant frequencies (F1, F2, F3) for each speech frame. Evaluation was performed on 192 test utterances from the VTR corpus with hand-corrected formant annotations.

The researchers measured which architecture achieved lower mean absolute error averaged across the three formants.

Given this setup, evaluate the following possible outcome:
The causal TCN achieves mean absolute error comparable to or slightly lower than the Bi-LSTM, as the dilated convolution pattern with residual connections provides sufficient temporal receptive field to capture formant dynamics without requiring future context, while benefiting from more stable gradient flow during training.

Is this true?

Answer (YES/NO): YES